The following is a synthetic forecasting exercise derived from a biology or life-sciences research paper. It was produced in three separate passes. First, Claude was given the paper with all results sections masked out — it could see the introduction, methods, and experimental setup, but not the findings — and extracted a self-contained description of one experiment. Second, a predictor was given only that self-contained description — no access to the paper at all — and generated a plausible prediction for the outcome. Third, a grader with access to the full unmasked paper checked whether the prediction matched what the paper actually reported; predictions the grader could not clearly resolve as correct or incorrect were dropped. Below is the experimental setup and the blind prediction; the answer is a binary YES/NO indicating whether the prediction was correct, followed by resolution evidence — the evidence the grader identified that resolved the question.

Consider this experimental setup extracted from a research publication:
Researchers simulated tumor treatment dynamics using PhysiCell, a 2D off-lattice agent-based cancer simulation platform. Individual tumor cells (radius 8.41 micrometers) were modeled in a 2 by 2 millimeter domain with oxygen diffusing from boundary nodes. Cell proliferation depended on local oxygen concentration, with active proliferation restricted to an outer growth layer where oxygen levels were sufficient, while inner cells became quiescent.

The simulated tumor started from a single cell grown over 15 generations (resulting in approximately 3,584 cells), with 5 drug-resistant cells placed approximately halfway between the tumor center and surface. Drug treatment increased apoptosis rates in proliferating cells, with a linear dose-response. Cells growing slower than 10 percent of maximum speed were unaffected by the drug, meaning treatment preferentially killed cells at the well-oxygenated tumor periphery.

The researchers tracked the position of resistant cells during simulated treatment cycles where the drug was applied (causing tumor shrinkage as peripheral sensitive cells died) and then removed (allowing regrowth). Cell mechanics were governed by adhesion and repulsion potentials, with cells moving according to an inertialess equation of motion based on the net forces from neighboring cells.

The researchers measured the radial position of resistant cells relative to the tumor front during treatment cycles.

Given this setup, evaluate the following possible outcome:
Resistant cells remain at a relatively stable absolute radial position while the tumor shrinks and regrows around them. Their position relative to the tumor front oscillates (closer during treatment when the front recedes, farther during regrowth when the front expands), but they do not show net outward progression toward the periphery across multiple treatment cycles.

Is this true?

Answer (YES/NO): NO